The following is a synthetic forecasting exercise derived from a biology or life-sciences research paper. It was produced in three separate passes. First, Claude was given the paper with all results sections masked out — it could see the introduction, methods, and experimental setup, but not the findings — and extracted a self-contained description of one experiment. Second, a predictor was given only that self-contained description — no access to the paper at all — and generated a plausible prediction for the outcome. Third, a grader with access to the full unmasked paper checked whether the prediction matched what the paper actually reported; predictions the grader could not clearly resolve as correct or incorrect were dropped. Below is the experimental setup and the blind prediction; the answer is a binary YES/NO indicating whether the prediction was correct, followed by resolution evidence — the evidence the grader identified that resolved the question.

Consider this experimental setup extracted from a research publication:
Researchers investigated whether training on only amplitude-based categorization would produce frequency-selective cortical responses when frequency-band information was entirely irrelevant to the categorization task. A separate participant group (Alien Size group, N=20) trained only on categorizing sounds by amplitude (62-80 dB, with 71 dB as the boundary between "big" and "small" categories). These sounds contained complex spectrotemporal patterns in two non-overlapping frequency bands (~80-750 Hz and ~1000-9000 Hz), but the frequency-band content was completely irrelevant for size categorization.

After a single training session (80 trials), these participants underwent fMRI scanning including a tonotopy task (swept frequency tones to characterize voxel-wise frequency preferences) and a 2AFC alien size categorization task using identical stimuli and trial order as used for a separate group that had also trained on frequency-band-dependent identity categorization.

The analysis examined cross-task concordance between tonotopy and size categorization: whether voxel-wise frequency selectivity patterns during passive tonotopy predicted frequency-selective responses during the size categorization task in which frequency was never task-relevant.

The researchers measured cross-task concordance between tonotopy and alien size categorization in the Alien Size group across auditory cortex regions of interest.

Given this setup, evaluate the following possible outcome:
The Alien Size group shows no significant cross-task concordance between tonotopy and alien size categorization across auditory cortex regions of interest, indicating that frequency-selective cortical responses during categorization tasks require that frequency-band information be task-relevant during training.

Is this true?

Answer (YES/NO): NO